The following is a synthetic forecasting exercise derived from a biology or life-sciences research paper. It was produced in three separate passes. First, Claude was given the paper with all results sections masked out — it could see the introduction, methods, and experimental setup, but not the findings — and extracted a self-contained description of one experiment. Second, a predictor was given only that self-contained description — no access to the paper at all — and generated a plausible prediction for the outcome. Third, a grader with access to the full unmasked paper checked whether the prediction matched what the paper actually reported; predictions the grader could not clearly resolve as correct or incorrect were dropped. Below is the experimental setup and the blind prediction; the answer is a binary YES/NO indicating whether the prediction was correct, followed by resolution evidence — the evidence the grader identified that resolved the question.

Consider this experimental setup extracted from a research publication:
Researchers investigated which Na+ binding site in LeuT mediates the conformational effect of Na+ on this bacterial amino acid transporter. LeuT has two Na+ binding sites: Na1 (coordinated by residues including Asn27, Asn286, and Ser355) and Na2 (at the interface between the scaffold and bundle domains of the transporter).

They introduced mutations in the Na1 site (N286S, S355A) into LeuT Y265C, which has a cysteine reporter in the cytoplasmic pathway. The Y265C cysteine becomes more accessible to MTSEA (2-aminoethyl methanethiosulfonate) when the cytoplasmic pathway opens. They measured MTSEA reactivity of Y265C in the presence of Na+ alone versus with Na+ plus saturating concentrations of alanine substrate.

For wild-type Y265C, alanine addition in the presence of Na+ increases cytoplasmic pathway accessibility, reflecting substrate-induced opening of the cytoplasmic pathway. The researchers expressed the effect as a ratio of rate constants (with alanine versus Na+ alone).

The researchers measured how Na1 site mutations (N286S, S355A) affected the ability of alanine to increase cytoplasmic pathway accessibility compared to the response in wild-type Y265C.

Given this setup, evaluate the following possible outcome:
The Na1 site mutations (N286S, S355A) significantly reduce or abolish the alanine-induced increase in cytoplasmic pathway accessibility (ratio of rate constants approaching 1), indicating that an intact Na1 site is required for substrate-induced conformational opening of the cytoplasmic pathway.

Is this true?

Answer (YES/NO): NO